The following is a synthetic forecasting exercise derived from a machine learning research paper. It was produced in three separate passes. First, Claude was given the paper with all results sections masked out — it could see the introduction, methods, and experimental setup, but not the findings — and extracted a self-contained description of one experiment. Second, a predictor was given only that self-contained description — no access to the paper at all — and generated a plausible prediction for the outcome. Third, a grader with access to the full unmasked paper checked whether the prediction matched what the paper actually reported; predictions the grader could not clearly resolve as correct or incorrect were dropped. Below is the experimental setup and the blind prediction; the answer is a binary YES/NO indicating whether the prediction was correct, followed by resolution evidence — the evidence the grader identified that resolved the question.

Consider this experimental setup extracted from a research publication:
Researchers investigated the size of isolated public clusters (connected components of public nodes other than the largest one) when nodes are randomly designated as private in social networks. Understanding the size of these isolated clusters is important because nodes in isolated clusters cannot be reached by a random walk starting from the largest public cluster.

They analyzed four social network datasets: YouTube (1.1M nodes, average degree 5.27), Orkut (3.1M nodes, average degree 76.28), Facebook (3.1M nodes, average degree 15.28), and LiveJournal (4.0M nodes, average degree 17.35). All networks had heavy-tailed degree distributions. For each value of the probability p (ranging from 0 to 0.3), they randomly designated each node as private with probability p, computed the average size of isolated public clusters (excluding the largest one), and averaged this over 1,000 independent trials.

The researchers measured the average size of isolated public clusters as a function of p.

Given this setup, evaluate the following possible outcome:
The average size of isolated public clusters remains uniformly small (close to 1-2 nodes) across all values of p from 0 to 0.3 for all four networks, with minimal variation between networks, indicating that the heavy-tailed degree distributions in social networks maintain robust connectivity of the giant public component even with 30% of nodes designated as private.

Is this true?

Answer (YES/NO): YES